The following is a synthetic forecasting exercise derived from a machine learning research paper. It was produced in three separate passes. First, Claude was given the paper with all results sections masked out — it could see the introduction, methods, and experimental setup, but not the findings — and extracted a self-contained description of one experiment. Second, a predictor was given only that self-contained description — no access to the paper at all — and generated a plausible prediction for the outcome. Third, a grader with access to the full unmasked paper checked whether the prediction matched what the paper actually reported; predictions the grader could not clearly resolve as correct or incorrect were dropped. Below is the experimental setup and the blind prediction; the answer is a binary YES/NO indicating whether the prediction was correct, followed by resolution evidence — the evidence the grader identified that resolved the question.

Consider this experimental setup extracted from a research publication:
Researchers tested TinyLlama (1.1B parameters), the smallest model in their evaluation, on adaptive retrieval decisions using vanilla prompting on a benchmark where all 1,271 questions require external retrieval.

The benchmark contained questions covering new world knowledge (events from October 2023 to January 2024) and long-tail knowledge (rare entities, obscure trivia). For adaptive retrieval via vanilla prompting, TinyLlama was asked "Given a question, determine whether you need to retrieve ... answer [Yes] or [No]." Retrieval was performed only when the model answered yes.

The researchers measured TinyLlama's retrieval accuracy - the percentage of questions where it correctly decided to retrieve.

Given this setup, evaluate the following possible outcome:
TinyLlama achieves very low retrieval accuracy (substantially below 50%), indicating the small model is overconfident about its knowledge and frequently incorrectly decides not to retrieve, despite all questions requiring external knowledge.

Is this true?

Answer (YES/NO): YES